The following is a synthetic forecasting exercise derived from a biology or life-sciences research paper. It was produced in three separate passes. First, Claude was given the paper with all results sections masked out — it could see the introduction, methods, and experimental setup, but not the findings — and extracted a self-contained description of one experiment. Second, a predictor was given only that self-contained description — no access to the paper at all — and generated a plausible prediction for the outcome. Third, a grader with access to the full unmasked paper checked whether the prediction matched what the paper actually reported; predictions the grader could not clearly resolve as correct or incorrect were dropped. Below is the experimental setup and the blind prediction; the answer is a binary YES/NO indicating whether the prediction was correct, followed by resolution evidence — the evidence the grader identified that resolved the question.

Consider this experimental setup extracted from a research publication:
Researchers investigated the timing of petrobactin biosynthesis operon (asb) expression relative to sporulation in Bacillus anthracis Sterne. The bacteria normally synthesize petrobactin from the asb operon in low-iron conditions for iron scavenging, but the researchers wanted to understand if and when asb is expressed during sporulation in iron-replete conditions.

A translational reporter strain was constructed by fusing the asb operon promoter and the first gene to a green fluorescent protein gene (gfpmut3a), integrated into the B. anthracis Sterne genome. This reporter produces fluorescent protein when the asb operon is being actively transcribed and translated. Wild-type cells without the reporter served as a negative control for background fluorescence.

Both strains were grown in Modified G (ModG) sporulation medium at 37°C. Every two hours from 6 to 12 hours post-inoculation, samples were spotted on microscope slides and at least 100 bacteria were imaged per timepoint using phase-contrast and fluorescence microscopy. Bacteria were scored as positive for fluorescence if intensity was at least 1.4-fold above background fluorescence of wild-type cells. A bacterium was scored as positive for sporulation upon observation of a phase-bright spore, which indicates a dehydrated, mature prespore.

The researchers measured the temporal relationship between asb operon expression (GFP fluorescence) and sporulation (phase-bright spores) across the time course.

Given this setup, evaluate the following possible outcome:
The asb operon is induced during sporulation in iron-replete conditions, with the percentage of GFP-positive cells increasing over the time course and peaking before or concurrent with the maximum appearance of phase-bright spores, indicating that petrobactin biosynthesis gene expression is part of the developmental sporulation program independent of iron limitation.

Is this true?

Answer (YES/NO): NO